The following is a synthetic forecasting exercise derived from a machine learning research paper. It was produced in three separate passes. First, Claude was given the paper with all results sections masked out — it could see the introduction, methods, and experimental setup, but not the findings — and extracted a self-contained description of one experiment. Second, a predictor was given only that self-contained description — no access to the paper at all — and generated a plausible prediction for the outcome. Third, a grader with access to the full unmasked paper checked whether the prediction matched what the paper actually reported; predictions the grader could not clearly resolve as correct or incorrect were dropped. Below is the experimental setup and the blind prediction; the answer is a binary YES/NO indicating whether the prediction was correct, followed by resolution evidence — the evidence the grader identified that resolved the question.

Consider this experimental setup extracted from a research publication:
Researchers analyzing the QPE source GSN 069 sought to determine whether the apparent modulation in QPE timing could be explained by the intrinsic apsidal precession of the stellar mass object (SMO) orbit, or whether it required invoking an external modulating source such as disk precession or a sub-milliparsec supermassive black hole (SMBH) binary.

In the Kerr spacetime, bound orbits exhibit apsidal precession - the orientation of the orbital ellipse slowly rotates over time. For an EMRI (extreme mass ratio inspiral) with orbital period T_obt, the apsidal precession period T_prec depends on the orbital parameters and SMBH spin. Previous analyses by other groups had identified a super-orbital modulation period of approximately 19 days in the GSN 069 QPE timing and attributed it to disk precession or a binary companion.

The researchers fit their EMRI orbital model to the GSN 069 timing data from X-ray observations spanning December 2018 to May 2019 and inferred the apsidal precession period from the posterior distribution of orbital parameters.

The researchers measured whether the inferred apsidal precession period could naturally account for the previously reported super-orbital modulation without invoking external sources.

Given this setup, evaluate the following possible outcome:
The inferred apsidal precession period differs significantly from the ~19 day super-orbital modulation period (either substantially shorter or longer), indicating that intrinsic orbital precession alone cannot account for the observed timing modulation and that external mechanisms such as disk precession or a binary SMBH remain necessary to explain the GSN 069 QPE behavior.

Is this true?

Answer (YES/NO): NO